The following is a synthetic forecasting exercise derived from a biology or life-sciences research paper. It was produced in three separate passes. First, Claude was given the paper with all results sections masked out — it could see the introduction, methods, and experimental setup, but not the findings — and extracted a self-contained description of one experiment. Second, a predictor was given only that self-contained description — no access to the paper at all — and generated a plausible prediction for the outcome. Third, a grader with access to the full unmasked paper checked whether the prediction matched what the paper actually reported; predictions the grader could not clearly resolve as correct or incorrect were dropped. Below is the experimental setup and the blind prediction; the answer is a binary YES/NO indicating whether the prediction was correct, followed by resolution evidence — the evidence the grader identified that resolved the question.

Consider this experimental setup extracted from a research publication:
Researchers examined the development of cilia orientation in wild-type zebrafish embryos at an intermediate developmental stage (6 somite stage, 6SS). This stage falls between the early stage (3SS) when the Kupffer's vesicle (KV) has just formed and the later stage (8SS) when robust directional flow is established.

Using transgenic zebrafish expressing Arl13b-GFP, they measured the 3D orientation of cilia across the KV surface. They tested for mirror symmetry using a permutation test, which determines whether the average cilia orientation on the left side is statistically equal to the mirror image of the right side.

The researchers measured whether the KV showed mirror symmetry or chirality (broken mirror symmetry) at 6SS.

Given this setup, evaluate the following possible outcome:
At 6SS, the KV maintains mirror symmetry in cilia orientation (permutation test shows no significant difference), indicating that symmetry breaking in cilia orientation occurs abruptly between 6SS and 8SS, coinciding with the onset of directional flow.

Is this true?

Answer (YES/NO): NO